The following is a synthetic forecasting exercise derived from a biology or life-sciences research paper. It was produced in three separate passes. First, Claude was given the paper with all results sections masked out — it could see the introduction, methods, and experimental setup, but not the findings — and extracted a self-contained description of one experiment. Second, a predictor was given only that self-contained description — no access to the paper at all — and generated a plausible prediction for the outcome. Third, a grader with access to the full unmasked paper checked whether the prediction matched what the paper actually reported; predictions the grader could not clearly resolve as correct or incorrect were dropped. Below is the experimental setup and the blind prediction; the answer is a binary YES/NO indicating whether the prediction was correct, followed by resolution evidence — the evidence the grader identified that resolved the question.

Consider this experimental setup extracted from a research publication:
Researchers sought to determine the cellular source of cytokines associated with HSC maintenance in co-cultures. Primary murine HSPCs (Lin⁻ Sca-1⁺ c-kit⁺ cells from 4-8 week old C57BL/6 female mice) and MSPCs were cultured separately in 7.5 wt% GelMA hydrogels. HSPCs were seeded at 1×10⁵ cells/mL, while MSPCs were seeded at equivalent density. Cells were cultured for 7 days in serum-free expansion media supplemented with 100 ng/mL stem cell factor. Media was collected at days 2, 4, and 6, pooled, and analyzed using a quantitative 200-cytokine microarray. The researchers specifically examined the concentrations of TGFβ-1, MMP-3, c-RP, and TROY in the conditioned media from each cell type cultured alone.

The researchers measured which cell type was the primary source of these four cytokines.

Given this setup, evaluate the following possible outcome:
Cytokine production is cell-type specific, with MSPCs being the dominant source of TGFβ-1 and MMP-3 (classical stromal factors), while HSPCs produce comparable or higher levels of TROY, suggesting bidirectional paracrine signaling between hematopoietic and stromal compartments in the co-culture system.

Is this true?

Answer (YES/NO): NO